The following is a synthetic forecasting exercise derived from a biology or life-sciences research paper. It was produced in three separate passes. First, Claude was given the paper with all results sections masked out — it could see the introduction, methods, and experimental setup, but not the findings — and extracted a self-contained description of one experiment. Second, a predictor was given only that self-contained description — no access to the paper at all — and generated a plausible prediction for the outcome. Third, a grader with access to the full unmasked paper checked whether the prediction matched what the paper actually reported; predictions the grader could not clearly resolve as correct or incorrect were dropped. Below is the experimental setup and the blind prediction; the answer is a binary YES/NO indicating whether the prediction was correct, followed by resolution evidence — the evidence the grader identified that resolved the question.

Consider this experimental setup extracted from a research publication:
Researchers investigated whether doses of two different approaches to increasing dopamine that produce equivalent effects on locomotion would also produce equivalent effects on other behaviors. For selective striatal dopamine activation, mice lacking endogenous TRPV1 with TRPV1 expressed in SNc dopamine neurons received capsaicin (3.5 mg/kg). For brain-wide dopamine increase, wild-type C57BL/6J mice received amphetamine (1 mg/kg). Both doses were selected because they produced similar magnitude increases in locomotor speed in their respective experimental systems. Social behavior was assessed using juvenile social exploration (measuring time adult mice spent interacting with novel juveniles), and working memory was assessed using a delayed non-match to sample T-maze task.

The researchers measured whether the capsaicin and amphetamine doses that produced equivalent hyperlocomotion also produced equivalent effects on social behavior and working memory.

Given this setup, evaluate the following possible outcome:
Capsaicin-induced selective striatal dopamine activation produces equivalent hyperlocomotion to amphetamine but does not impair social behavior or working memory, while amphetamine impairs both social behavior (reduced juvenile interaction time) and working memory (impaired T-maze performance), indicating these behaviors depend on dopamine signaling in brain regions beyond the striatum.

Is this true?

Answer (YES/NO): NO